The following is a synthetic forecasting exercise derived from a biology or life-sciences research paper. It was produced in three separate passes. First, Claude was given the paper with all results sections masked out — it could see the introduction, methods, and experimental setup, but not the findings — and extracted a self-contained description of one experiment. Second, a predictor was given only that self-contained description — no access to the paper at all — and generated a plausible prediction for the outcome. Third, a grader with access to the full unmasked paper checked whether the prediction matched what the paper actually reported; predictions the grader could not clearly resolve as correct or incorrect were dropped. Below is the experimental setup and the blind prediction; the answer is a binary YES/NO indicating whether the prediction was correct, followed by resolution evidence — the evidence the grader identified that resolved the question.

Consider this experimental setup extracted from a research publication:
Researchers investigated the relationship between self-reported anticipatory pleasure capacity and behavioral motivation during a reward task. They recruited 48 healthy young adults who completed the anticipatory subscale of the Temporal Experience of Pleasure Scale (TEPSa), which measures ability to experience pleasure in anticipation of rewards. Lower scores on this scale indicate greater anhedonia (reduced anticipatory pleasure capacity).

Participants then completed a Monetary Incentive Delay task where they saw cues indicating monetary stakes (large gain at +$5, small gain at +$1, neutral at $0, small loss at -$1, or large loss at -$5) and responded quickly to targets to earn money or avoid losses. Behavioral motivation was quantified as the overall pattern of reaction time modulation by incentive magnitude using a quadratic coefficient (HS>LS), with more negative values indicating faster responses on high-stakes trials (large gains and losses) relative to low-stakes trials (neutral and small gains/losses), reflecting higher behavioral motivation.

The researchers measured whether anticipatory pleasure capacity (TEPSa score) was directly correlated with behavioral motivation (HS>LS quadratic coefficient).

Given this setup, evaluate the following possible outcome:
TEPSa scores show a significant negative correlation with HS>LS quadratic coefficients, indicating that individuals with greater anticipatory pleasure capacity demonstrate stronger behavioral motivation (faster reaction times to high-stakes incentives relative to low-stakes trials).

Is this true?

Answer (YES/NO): NO